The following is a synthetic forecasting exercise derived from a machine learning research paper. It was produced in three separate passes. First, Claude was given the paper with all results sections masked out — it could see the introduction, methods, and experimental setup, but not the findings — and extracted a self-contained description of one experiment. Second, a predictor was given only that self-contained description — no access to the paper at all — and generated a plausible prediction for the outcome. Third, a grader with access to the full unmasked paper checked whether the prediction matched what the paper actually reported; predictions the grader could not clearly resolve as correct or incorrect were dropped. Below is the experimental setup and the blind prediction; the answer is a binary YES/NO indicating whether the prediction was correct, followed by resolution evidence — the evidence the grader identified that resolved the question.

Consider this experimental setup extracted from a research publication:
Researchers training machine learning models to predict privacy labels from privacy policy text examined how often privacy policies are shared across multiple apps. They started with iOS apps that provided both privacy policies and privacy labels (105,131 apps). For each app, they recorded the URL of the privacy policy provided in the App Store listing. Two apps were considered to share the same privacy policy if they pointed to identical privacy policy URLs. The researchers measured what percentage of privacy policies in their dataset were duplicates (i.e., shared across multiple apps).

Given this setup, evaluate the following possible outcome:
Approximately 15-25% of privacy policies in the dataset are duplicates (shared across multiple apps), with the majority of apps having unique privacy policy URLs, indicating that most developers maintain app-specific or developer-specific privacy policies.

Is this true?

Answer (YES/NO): NO